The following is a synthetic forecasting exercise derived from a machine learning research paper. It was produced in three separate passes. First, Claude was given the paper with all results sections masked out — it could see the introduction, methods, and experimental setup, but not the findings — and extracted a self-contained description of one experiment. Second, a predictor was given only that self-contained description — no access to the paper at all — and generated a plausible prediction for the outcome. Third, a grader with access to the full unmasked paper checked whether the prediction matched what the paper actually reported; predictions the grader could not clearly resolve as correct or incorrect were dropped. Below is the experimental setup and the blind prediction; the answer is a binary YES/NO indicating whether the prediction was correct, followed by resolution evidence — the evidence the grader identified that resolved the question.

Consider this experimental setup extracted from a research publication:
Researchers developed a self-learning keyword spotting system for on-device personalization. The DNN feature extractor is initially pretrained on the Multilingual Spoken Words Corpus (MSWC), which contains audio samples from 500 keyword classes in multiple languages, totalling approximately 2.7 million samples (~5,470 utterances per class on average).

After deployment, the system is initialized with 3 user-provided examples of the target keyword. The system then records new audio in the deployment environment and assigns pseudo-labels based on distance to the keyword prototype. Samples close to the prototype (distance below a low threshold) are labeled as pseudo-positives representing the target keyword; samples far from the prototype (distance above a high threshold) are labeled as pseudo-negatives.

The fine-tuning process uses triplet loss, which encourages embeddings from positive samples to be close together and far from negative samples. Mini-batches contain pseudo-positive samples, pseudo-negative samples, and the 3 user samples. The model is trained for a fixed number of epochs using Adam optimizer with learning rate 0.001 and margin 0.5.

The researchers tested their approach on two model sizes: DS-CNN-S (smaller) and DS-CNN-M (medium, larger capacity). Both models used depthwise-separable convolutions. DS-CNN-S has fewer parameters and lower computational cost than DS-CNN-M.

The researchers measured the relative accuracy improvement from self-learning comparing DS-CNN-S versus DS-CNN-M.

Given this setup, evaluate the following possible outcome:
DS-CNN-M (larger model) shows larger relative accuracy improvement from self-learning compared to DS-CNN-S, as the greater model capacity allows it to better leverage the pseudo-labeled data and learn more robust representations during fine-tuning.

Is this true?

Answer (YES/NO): NO